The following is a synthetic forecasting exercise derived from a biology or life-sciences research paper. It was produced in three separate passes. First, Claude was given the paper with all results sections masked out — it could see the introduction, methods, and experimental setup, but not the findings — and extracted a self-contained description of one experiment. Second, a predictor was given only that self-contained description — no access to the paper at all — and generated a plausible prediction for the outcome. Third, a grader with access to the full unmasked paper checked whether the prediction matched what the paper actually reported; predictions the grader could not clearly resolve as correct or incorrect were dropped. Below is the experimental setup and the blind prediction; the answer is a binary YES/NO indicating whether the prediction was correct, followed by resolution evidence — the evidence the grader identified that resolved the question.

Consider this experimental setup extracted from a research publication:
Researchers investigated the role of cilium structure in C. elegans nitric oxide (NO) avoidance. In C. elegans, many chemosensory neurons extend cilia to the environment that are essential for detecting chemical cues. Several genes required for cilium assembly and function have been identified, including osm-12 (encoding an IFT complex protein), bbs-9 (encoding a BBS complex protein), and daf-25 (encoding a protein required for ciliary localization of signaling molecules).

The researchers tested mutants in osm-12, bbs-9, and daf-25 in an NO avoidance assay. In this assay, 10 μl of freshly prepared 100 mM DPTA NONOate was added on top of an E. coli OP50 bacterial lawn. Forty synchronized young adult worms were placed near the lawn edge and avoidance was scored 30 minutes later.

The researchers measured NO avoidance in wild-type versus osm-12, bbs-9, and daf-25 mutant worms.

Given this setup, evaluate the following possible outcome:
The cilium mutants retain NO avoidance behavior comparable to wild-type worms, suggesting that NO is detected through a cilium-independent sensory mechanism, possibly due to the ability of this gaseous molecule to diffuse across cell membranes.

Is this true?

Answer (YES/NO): NO